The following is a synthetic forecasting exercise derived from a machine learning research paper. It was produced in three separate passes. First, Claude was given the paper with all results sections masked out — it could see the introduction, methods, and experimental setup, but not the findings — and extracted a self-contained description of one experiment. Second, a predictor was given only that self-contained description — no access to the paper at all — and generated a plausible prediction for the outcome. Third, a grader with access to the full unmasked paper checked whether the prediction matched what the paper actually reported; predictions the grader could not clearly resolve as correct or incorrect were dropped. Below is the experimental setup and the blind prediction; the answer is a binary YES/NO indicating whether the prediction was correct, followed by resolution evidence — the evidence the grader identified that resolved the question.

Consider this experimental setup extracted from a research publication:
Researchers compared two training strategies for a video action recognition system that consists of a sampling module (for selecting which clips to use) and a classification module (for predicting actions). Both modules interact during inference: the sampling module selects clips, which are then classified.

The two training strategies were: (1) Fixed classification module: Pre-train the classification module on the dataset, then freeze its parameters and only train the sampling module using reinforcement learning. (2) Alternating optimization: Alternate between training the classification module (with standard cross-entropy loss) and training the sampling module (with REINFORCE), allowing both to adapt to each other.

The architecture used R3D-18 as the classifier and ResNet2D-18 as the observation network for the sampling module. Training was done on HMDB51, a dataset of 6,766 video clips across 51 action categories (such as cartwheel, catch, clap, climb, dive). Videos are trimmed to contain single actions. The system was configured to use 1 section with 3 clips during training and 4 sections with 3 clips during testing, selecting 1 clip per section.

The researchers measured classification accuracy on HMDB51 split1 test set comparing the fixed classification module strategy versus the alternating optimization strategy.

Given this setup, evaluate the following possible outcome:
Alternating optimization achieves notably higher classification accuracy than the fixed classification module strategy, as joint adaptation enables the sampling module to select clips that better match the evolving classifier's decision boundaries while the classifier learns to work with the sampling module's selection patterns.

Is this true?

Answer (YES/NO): YES